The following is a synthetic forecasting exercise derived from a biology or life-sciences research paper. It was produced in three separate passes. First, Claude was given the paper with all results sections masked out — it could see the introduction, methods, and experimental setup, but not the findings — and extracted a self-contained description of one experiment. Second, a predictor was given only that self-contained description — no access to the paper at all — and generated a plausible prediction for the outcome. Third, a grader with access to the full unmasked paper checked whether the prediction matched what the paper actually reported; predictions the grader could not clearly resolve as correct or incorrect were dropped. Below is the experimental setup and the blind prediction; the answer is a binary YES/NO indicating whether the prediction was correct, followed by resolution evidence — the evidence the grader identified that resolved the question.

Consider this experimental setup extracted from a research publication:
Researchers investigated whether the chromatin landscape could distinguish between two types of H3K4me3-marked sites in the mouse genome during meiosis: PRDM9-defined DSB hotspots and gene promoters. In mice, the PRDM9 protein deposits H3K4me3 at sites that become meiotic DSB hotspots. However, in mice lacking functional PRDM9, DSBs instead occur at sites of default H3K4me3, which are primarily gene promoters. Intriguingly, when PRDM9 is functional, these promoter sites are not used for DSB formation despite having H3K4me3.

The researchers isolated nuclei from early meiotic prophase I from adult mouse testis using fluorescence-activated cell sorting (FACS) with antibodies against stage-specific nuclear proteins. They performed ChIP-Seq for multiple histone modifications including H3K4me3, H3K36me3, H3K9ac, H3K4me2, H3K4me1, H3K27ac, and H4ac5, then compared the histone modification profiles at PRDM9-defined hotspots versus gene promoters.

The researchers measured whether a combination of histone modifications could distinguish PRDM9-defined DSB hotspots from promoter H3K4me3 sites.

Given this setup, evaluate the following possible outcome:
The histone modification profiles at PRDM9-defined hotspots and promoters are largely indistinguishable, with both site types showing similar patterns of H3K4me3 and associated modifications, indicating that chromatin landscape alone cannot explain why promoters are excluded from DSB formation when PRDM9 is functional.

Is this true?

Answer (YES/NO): NO